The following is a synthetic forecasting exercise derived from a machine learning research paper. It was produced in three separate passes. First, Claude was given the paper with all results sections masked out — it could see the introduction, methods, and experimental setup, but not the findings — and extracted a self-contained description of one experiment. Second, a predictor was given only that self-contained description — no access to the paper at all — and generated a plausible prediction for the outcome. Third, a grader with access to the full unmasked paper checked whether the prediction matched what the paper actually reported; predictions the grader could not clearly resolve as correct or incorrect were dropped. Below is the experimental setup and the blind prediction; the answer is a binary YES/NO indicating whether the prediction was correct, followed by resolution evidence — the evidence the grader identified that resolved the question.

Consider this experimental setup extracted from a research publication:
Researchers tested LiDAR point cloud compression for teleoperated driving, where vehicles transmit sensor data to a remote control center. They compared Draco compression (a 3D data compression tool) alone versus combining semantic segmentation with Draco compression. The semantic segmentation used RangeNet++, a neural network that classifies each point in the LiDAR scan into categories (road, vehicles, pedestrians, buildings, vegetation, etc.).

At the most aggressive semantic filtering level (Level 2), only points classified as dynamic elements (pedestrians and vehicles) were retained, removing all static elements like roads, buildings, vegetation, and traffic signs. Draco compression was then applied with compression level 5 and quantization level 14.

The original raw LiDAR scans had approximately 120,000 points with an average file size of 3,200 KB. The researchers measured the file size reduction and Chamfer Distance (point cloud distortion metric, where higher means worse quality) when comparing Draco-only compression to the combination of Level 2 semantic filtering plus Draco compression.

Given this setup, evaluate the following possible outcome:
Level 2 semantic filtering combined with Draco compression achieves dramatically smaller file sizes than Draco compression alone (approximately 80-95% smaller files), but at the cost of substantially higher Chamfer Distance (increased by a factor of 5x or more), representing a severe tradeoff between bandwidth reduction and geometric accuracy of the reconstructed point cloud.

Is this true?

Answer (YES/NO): YES